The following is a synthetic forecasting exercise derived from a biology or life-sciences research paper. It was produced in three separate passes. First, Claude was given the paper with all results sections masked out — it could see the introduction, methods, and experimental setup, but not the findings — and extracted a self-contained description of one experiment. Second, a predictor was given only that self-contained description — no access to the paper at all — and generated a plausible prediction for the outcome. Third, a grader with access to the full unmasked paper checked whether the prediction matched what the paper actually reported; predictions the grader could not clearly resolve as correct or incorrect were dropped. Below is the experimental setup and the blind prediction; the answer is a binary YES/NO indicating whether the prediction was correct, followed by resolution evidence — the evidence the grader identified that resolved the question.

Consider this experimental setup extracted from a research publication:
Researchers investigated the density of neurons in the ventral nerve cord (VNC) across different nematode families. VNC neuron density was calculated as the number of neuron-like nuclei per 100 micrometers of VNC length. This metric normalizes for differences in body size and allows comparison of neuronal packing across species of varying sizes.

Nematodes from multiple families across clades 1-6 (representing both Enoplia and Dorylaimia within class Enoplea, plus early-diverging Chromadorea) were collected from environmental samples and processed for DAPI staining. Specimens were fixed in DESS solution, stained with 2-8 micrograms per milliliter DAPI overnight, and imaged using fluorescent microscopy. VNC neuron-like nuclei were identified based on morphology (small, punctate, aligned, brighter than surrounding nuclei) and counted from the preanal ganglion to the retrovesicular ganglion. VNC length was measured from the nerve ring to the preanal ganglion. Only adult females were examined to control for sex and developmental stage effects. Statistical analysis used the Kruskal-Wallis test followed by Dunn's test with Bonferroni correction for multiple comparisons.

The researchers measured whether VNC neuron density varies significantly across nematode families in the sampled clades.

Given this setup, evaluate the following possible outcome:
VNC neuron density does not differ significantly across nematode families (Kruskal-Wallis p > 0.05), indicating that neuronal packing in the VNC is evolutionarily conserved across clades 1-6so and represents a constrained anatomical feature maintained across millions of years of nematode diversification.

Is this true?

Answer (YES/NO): NO